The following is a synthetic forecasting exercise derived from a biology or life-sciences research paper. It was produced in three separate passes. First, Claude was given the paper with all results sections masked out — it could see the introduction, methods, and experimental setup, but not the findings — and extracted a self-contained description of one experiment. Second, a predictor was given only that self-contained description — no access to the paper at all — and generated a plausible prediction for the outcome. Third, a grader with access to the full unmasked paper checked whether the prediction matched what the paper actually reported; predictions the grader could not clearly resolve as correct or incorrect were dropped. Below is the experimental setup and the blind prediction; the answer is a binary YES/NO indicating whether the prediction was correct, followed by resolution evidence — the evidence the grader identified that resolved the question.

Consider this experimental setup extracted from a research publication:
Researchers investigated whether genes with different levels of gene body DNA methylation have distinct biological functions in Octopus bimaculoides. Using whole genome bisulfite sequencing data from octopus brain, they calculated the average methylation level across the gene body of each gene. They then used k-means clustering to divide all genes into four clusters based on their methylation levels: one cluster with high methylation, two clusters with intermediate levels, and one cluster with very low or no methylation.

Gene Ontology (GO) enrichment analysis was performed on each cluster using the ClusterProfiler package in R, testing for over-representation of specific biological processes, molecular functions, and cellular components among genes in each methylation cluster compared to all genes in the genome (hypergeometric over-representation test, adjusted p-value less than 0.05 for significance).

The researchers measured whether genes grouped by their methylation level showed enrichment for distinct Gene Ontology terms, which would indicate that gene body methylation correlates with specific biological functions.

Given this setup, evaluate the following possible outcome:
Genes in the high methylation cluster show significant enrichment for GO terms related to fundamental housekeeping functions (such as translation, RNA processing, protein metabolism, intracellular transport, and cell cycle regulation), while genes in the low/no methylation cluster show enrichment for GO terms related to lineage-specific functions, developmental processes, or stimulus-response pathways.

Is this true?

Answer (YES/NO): NO